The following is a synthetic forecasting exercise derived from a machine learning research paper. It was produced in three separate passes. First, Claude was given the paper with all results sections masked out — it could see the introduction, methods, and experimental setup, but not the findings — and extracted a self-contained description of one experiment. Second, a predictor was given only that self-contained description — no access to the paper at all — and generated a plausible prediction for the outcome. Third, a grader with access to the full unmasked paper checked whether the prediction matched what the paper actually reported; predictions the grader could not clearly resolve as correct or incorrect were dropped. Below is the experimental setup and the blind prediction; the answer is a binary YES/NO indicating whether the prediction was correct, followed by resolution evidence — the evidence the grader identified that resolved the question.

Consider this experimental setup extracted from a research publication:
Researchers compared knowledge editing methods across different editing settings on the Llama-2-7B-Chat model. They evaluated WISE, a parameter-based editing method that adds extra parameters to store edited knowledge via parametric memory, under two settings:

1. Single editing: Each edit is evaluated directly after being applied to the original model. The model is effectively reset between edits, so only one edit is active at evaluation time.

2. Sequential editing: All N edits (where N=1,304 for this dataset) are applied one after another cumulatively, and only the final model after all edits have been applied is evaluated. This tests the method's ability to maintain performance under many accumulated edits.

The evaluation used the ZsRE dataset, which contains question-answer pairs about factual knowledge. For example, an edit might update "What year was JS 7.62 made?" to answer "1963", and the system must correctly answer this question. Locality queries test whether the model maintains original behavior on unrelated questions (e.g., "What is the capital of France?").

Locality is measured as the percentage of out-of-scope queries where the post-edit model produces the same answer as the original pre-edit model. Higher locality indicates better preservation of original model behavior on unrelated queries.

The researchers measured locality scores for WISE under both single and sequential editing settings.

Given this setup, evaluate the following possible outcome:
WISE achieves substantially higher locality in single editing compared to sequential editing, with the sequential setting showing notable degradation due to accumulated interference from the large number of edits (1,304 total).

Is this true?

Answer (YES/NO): YES